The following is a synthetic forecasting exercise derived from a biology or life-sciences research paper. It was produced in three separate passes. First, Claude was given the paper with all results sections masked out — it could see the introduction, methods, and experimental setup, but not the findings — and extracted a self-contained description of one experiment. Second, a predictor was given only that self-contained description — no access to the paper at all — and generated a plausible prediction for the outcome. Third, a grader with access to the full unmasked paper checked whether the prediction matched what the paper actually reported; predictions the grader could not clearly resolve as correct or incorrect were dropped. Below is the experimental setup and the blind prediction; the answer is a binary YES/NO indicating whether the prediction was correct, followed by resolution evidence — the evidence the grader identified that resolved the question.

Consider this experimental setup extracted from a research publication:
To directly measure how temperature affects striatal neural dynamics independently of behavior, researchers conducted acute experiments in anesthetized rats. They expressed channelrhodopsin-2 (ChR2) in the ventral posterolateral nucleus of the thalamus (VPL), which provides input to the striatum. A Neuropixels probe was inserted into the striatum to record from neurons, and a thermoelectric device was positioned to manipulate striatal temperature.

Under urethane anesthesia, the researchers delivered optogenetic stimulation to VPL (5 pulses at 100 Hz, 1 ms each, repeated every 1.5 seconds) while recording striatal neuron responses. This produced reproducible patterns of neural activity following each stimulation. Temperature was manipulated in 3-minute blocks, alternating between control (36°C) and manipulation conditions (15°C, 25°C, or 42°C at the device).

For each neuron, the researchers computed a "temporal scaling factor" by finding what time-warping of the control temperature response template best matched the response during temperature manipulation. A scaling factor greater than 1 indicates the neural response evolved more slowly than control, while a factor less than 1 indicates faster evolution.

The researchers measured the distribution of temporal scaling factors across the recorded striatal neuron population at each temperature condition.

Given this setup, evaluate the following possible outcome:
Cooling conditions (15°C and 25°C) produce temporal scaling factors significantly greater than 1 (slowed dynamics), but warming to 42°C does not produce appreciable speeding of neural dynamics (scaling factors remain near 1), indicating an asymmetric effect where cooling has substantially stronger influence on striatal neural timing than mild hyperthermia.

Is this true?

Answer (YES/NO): NO